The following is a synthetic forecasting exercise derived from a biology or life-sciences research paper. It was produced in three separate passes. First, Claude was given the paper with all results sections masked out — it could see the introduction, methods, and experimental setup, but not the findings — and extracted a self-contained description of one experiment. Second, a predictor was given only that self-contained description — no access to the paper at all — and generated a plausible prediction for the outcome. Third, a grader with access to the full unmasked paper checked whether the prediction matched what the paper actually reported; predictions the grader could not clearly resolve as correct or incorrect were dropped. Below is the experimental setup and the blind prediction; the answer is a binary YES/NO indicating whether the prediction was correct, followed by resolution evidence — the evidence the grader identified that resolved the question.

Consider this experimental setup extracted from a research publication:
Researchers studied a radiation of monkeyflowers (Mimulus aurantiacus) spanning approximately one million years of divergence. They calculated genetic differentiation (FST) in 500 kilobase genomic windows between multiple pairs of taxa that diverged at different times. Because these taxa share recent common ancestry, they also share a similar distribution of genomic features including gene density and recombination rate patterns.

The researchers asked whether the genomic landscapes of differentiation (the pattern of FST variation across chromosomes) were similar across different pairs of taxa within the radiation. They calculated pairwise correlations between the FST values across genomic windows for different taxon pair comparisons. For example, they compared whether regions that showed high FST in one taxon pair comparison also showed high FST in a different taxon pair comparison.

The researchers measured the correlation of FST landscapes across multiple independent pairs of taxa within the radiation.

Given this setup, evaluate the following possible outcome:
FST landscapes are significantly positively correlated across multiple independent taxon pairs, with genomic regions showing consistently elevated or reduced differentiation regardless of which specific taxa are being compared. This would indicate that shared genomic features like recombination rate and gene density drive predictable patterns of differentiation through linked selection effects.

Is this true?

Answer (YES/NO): YES